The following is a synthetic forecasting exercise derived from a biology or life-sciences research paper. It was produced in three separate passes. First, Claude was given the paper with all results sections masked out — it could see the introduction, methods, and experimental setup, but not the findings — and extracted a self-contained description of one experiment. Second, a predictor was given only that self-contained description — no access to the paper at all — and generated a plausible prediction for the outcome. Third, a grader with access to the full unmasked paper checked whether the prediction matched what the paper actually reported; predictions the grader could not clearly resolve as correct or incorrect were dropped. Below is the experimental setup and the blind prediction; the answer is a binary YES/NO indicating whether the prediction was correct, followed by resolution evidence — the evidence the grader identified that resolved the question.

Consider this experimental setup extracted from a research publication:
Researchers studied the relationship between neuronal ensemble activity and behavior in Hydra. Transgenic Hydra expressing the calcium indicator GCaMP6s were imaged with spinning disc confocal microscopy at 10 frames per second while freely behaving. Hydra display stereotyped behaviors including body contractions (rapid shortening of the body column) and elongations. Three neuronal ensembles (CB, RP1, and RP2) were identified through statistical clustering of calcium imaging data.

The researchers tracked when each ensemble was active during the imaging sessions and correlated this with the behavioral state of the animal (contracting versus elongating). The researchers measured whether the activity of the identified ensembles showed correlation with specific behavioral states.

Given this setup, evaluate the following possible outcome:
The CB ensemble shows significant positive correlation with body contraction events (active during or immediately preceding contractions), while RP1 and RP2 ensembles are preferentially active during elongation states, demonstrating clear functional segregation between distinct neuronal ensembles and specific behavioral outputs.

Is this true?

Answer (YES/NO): NO